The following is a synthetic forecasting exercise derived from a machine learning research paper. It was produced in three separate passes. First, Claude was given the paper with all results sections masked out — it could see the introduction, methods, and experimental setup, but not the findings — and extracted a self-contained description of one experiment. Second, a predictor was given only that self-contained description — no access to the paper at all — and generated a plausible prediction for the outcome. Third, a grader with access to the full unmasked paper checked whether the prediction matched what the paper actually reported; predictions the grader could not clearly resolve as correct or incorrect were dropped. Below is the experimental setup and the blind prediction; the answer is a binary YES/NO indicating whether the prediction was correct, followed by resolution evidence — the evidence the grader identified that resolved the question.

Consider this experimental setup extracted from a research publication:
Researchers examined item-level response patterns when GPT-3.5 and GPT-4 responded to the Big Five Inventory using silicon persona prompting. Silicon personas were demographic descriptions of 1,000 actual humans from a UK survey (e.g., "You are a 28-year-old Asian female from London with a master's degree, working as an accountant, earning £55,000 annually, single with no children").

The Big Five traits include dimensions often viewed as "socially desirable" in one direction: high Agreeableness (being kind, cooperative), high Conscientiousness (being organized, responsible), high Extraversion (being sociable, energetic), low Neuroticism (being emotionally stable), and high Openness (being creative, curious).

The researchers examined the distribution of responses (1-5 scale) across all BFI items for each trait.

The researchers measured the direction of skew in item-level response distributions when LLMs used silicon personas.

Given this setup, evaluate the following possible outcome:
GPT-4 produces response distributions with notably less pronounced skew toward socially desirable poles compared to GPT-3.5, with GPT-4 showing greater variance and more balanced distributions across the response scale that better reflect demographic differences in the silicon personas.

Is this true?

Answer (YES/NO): NO